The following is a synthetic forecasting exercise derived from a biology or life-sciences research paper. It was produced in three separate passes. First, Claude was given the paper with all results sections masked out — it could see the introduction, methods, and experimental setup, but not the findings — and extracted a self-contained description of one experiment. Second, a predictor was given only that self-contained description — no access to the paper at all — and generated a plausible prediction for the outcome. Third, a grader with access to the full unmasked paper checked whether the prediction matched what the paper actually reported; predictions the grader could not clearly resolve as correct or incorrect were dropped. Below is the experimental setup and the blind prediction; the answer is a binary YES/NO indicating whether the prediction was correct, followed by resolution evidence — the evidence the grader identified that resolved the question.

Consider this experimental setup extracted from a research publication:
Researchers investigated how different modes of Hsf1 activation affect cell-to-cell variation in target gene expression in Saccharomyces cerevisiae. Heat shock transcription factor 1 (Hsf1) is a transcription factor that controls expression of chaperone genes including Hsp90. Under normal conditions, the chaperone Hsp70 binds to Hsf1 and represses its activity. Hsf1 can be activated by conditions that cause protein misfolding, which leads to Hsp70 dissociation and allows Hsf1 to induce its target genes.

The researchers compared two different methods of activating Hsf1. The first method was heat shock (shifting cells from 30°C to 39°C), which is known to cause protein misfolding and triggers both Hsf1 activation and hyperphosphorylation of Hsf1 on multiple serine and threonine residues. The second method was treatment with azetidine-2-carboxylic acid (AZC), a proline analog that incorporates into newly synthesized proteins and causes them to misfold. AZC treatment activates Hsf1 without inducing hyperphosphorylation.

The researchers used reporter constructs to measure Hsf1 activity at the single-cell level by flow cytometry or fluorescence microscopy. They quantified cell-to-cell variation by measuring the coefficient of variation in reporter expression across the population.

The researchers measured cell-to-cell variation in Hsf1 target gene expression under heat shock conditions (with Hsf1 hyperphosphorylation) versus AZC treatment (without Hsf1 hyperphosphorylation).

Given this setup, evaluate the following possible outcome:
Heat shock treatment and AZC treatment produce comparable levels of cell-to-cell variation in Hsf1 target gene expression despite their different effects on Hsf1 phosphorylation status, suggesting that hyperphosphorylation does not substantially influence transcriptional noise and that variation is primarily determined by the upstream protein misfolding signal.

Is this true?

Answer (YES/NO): NO